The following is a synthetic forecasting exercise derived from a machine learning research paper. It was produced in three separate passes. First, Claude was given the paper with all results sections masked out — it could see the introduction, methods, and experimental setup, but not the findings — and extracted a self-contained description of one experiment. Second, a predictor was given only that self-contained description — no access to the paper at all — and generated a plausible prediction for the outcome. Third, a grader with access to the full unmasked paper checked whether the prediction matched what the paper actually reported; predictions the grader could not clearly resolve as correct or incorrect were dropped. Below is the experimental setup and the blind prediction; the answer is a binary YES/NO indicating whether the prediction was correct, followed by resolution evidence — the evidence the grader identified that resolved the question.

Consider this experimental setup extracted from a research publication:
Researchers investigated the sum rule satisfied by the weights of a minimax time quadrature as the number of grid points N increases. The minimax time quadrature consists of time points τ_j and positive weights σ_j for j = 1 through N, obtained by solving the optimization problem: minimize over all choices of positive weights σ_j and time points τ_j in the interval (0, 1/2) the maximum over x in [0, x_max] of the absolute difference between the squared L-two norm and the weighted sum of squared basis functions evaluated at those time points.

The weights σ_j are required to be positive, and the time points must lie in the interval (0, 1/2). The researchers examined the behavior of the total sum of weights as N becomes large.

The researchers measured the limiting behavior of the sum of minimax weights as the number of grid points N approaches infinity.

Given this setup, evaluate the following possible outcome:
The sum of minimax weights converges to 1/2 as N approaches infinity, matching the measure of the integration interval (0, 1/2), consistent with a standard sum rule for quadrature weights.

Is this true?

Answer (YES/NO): NO